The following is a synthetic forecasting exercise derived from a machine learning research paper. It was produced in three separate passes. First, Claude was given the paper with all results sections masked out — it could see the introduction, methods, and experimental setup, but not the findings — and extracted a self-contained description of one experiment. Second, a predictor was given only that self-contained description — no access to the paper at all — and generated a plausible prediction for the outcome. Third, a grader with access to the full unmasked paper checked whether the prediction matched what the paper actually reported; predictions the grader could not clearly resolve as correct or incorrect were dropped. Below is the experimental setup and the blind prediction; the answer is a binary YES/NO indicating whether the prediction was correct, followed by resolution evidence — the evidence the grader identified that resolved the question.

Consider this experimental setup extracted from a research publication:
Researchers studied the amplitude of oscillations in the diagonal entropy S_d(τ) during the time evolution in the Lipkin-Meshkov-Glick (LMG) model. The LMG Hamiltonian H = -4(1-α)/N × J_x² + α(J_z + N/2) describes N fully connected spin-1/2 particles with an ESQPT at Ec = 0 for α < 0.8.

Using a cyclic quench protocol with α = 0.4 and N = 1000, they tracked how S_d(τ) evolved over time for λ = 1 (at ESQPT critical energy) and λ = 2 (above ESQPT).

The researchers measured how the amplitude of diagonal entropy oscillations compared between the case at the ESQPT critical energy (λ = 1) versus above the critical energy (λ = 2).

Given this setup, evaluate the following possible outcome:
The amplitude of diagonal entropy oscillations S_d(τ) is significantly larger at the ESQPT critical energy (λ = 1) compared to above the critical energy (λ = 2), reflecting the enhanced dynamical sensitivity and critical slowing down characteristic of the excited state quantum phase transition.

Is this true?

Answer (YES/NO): NO